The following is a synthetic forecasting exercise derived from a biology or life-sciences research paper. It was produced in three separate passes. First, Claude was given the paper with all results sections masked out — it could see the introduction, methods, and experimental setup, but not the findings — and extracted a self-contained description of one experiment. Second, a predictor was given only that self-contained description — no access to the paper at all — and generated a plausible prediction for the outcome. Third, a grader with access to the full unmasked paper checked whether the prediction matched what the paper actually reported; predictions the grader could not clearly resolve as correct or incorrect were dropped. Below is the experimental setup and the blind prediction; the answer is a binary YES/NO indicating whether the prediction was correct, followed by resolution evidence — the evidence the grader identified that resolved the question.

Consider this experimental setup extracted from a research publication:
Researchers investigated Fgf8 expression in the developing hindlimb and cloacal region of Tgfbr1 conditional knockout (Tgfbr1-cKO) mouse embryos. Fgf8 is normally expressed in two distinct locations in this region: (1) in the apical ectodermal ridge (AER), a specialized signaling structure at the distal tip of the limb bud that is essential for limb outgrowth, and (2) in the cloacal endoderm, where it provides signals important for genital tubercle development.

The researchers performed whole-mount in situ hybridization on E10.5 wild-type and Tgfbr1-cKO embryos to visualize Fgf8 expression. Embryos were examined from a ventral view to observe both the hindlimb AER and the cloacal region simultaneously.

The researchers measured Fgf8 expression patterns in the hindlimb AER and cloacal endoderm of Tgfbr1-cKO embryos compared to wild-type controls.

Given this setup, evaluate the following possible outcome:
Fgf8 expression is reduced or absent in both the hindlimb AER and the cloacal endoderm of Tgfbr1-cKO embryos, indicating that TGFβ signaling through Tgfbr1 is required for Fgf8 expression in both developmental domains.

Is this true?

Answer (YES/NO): NO